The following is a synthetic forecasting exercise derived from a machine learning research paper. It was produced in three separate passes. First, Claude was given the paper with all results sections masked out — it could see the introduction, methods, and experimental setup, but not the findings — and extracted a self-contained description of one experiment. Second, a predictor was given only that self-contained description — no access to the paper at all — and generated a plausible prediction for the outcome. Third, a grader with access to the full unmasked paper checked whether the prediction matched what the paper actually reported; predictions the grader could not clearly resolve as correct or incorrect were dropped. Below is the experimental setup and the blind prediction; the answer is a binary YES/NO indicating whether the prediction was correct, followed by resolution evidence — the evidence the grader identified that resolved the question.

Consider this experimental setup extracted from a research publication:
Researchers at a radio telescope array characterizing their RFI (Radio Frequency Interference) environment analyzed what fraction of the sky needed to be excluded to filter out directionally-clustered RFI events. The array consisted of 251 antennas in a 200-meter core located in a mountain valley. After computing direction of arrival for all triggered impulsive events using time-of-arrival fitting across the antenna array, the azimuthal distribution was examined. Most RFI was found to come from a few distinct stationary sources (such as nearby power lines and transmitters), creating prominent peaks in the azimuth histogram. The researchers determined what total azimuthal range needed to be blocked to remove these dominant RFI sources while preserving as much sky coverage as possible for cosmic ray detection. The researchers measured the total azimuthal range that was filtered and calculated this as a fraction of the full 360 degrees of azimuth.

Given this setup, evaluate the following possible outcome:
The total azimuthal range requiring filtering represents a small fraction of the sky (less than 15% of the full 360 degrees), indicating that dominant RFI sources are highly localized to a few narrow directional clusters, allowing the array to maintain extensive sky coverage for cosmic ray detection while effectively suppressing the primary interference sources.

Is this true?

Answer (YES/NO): NO